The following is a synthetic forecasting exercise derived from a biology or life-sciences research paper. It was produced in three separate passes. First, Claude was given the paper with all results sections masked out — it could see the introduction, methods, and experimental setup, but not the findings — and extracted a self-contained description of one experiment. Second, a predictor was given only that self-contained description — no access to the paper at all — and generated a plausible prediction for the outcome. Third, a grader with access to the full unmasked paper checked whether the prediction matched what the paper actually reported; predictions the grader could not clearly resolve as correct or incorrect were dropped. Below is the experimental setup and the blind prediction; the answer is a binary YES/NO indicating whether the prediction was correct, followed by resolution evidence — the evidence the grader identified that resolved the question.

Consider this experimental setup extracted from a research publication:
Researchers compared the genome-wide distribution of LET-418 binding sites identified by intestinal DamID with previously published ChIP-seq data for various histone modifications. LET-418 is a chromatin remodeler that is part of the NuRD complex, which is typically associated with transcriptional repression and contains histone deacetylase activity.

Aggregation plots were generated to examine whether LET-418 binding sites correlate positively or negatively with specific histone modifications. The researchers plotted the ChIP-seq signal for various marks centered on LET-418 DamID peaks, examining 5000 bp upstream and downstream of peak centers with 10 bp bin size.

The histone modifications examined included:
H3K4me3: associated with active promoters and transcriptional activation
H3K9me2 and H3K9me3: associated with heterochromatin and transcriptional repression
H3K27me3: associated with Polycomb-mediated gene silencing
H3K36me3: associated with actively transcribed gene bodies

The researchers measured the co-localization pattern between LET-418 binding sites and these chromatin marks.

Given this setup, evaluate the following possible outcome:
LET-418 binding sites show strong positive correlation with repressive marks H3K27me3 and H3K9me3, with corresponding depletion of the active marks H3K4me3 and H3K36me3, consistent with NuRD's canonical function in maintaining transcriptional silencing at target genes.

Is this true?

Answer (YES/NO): NO